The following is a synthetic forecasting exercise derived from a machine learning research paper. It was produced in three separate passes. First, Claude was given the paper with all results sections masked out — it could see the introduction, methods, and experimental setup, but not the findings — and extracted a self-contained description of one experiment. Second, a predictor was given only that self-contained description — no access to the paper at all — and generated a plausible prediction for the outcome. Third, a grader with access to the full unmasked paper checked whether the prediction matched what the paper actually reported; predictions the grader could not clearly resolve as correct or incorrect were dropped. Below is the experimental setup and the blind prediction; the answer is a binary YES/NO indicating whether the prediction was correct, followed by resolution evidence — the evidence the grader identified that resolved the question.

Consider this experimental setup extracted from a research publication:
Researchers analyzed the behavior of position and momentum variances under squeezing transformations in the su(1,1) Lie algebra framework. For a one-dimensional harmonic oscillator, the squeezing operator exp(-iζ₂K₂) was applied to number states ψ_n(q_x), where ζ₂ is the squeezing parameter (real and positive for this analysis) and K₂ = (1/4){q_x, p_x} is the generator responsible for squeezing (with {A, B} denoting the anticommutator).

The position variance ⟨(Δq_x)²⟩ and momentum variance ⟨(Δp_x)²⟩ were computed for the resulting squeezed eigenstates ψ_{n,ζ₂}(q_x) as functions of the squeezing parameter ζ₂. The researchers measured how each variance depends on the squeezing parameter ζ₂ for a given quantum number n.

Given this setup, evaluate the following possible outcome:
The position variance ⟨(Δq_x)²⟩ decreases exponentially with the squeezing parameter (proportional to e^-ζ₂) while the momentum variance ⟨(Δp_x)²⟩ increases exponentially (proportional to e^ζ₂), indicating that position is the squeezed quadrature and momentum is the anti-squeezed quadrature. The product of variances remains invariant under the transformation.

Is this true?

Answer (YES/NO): NO